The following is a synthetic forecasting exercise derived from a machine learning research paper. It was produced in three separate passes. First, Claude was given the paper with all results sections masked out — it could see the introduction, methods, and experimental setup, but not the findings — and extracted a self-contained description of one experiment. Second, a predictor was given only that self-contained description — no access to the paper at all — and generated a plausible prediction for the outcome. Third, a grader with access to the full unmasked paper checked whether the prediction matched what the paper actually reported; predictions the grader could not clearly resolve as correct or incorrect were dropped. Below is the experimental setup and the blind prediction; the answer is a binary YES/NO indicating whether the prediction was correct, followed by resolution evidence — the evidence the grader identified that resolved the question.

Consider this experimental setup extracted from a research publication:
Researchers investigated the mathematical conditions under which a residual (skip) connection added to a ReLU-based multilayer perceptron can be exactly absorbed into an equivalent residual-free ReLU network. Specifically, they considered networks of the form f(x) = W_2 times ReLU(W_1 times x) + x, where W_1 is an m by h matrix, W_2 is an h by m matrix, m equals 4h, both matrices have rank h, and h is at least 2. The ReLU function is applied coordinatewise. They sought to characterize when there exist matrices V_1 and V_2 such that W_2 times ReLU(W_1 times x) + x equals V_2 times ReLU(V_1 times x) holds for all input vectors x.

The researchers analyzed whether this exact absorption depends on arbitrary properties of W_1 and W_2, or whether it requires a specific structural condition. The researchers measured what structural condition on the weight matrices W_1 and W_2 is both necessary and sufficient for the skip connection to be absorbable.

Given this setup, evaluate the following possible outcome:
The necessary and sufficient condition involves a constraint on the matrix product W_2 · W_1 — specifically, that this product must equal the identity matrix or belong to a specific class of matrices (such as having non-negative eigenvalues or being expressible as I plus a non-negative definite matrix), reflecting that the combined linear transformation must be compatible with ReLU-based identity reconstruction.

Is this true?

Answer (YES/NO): NO